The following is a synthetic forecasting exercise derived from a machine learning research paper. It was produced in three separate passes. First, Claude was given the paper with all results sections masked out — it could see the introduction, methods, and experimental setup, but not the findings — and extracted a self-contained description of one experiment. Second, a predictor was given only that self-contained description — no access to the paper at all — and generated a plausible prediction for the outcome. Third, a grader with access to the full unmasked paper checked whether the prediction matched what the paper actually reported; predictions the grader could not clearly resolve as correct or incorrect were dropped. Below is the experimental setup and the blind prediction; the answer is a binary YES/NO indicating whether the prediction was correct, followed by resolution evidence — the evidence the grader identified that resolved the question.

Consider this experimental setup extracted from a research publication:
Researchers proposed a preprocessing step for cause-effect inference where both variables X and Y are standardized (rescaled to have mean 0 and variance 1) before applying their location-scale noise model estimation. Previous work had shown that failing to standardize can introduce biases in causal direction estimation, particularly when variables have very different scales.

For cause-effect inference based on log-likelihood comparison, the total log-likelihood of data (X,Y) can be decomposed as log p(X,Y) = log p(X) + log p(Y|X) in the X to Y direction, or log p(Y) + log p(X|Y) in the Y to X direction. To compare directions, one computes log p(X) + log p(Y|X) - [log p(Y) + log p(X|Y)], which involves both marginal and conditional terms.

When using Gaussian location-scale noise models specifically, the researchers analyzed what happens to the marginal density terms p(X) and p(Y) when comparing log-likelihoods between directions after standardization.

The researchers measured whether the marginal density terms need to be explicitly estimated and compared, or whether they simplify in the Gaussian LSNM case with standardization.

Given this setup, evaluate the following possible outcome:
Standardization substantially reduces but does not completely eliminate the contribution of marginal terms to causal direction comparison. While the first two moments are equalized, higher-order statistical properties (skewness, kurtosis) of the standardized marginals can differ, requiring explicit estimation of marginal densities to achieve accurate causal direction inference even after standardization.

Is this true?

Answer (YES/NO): NO